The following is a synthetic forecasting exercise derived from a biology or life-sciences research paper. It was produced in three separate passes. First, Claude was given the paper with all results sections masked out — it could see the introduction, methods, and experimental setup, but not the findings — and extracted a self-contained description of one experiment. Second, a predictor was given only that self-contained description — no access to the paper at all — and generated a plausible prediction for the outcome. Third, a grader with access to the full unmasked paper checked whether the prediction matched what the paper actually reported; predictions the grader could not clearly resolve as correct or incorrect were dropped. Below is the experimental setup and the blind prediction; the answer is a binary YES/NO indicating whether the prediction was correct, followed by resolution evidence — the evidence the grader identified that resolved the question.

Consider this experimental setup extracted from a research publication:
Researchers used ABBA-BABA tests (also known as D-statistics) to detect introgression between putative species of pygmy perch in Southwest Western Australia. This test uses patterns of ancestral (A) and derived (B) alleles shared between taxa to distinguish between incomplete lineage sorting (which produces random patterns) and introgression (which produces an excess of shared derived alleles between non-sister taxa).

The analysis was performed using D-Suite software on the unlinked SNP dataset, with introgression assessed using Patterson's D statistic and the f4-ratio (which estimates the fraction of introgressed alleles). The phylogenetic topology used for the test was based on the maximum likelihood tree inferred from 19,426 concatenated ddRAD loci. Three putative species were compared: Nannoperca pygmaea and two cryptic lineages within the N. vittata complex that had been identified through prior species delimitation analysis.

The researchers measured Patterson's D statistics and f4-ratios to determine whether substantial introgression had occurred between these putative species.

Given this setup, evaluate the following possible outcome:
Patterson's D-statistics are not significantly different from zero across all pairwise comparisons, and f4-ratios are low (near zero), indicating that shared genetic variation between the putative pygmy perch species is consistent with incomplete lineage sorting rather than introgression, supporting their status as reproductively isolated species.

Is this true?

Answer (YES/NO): YES